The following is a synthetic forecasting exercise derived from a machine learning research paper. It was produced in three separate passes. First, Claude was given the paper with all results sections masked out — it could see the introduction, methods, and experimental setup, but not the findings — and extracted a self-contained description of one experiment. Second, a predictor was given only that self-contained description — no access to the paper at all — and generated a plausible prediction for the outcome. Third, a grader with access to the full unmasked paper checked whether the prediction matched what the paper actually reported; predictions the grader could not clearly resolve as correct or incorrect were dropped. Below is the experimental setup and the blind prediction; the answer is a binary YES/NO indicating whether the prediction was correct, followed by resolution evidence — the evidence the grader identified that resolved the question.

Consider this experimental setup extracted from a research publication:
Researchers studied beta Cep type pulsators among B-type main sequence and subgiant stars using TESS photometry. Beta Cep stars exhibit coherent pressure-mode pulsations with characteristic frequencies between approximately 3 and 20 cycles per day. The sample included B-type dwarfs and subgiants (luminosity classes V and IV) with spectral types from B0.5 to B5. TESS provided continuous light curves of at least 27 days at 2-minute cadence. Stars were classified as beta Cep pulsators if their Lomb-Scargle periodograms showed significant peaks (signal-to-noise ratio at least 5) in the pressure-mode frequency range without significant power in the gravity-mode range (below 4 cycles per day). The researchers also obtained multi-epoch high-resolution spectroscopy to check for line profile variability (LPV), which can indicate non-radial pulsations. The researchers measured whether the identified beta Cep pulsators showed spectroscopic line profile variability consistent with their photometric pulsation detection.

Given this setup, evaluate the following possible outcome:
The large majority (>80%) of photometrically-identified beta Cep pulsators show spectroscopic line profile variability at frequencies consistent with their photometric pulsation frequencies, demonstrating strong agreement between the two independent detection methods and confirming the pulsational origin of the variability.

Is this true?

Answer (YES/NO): YES